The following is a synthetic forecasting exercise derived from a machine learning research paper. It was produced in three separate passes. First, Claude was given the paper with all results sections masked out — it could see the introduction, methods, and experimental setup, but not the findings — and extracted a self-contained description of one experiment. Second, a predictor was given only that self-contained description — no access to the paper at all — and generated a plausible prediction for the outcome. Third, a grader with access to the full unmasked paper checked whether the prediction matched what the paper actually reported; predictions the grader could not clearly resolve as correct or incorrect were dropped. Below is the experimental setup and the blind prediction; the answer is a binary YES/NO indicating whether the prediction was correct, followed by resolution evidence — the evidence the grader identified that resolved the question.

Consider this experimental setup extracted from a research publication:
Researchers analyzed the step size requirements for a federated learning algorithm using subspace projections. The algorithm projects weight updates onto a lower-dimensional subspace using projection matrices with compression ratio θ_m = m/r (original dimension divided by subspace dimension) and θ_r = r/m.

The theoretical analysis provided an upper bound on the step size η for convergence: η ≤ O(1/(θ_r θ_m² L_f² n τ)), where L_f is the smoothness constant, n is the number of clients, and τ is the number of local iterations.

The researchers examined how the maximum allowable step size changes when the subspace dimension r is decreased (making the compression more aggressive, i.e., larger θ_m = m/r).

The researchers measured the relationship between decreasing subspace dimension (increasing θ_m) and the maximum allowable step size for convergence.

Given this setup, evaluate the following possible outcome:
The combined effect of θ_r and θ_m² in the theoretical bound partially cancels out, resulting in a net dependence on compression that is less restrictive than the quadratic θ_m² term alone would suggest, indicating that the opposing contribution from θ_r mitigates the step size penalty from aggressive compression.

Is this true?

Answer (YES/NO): YES